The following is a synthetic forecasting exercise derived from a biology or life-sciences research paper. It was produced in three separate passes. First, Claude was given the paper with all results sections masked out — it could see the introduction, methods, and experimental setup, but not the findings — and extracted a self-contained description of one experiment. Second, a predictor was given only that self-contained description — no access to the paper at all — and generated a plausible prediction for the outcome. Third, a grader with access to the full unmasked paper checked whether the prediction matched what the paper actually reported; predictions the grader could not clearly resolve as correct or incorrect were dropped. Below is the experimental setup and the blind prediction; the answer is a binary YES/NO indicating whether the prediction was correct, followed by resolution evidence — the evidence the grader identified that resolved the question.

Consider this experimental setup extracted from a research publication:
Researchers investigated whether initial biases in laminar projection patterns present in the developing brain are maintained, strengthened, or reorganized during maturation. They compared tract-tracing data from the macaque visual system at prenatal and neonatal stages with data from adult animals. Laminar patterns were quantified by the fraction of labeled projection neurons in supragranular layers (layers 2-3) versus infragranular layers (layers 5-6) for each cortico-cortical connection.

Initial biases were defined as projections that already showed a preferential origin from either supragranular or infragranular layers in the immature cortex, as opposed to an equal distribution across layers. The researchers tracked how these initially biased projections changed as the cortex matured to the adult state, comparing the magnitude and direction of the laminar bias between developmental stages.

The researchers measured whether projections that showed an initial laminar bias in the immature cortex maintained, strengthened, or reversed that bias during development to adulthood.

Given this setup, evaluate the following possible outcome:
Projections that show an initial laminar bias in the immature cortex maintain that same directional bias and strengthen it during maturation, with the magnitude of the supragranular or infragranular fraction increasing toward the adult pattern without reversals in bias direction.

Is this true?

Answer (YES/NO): YES